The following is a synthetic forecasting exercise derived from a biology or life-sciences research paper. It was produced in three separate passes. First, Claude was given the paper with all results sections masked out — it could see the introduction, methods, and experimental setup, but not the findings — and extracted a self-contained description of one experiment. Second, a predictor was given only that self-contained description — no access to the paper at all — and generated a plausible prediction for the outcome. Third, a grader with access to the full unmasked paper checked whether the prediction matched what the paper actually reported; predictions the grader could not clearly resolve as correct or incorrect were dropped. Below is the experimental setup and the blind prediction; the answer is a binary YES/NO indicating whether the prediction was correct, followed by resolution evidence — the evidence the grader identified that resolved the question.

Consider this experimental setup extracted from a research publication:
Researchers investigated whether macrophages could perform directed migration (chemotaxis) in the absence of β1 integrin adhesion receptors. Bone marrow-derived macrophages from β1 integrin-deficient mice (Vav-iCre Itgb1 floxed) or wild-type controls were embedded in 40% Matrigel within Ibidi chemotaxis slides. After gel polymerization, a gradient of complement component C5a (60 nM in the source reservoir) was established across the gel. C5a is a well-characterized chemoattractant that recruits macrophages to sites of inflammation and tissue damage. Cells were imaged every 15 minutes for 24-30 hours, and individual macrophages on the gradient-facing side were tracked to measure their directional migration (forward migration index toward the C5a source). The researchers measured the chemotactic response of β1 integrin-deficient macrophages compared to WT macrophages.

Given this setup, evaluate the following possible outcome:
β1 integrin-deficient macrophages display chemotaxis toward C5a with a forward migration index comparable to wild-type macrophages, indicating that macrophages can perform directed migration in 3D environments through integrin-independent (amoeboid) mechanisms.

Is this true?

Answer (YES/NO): YES